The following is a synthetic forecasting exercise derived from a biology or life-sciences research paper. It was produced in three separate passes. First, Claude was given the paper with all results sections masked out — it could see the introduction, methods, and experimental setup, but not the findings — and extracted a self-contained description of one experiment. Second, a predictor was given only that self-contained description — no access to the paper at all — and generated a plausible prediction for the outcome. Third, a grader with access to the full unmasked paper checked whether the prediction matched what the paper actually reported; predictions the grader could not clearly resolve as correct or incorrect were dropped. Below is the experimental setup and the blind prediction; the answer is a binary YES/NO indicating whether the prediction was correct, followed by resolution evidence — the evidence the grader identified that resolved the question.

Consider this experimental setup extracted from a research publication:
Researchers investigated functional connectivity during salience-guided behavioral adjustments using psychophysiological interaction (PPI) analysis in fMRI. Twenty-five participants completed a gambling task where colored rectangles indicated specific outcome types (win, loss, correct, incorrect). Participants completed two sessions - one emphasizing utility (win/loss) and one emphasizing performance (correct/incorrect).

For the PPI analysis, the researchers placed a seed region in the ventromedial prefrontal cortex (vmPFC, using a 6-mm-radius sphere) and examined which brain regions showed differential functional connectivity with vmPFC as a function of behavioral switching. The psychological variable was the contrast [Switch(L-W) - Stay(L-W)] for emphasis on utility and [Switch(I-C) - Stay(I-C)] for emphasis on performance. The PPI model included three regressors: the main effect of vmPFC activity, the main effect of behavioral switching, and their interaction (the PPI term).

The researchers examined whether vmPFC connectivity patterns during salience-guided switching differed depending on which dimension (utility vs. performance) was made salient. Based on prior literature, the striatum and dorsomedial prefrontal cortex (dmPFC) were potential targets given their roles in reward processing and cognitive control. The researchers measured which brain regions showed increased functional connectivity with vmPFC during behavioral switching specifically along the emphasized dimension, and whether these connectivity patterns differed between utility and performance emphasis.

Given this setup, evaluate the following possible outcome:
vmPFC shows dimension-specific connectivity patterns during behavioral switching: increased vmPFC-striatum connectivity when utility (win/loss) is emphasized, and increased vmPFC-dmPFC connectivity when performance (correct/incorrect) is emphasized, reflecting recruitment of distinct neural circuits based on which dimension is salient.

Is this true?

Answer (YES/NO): NO